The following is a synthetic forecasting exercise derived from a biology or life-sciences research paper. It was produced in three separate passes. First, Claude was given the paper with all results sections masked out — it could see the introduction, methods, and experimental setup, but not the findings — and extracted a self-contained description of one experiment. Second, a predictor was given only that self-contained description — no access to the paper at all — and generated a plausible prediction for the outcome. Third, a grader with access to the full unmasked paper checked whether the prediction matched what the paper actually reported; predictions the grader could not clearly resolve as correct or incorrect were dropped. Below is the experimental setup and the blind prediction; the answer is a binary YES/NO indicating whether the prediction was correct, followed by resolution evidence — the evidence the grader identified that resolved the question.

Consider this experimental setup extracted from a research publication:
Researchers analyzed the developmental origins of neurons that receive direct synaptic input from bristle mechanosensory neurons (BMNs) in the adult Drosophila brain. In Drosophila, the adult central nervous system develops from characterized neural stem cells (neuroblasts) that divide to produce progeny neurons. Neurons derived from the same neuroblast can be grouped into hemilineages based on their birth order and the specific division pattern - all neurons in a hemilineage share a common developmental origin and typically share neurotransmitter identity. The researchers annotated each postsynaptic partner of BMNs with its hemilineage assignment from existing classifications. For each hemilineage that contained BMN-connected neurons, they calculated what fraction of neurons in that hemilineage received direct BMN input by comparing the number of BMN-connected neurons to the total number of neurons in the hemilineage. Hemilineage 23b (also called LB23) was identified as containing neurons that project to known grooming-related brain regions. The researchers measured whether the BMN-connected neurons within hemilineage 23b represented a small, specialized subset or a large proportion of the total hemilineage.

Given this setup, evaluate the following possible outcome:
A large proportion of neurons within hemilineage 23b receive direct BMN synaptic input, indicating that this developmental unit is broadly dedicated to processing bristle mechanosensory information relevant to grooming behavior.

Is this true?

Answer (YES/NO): YES